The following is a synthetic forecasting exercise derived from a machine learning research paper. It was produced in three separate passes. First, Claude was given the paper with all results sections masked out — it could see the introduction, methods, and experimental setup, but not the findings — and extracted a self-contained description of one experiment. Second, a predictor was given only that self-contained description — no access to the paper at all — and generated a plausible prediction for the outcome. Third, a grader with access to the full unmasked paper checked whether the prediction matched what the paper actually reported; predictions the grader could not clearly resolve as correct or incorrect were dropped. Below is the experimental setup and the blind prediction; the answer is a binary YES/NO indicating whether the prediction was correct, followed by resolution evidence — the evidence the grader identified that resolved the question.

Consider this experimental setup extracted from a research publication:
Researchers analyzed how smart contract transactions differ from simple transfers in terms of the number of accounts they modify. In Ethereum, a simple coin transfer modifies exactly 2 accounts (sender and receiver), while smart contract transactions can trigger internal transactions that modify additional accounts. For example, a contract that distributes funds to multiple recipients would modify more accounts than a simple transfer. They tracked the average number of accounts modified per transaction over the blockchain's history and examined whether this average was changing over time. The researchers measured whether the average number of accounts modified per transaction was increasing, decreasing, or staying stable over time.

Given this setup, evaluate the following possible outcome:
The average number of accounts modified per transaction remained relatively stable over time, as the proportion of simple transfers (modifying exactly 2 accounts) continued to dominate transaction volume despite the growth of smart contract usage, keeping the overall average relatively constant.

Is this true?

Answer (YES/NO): NO